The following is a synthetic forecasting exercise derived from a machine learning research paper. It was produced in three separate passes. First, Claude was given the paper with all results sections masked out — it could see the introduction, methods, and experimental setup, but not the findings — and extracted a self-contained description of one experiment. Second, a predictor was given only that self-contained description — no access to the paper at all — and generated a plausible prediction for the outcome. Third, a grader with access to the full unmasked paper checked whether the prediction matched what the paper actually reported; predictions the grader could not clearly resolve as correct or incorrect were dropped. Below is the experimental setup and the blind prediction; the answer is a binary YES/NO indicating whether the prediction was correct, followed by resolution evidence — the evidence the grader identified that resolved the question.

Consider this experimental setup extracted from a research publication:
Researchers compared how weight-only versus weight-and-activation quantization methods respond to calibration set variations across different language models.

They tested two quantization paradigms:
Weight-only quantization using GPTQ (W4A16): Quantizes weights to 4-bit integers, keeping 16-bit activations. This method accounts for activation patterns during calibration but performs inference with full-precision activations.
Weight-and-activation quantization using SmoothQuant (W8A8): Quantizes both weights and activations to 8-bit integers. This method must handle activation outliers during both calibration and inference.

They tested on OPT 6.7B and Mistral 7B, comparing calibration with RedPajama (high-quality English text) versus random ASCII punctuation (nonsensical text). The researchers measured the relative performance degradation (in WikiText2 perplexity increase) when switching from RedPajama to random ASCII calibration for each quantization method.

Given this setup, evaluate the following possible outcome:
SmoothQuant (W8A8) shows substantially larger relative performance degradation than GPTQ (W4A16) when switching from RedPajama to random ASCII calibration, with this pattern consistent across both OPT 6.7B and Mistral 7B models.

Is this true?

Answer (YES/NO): NO